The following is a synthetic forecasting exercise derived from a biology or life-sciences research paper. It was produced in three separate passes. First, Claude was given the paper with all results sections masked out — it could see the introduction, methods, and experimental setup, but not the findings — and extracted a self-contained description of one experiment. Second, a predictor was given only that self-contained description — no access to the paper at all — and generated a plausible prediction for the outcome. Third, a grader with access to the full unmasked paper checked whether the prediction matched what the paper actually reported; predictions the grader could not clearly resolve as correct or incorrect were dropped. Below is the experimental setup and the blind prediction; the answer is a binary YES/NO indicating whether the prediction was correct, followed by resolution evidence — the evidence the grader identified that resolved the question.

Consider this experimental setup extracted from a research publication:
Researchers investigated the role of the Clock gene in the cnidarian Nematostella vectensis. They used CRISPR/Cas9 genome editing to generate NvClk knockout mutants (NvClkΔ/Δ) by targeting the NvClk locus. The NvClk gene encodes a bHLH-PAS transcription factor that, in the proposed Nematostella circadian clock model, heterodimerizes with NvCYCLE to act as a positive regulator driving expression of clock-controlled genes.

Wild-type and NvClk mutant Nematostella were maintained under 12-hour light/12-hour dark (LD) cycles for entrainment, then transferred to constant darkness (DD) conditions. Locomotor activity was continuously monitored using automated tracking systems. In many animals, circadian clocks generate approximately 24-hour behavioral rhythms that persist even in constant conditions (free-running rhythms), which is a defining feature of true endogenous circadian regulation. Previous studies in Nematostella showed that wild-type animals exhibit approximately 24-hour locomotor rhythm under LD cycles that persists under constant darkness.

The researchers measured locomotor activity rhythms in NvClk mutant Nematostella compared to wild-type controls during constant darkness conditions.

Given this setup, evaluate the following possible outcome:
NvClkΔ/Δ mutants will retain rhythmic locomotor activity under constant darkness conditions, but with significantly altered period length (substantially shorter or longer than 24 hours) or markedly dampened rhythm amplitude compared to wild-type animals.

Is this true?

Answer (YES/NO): NO